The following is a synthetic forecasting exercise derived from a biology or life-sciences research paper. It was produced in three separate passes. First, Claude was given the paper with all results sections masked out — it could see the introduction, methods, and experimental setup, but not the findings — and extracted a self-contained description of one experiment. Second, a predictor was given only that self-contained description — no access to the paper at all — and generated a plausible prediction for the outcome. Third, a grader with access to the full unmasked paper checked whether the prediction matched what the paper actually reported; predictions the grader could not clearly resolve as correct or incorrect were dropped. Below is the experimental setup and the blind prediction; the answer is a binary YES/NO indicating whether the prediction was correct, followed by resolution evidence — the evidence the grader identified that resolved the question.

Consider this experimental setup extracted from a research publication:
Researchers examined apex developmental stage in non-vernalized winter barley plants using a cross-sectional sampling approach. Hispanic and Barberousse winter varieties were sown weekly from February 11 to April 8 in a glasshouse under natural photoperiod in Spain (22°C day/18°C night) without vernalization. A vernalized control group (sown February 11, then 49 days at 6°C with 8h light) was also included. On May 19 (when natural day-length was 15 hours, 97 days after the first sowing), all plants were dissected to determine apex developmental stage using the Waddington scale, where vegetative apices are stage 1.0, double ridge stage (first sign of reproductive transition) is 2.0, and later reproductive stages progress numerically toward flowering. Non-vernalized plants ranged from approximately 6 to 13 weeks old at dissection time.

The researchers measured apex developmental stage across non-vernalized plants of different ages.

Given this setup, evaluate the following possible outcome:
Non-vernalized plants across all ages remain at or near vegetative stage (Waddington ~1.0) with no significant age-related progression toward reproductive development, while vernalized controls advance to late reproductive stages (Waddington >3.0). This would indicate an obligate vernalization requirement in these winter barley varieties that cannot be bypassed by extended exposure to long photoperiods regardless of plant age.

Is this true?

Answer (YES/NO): NO